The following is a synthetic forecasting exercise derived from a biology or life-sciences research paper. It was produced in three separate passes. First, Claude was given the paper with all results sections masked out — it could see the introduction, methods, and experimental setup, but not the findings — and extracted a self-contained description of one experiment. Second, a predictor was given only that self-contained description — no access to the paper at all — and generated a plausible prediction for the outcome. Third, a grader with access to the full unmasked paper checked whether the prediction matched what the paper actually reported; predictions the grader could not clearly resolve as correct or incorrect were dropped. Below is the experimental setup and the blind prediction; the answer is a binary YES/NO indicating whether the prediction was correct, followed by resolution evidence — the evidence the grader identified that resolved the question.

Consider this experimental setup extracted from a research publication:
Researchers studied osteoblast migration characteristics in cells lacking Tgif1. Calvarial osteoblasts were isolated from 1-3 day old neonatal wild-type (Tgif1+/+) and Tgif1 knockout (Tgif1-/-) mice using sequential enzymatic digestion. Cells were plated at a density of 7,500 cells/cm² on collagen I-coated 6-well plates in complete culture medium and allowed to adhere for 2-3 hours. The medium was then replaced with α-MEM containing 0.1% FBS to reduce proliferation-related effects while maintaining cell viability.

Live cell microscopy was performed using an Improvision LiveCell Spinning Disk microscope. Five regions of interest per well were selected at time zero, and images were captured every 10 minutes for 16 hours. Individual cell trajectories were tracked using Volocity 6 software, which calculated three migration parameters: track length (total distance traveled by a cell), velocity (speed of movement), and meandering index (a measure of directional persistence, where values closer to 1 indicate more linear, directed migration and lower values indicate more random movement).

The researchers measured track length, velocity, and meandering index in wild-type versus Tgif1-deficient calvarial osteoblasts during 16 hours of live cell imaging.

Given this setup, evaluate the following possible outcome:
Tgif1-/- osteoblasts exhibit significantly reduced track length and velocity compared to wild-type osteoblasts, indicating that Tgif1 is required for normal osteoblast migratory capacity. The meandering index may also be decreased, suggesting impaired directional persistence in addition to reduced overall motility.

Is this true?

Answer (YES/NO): YES